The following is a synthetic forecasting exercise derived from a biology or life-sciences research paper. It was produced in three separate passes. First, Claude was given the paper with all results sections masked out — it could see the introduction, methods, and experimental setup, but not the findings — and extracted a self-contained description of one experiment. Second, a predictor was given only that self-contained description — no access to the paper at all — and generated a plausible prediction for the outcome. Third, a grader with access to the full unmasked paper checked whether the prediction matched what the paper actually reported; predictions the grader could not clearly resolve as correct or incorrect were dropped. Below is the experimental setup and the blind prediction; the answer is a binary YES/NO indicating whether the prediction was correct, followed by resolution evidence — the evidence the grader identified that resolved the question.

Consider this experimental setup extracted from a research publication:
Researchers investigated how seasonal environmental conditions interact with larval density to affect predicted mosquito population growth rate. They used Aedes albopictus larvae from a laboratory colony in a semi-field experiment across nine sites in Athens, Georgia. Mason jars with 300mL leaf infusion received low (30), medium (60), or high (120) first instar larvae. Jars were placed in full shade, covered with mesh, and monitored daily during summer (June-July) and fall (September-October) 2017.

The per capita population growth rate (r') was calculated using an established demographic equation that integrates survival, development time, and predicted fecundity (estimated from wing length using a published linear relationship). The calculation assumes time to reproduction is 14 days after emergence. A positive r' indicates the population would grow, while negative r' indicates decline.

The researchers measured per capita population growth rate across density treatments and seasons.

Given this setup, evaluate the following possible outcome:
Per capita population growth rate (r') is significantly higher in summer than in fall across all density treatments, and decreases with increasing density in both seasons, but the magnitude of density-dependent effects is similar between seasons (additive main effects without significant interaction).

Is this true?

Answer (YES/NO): NO